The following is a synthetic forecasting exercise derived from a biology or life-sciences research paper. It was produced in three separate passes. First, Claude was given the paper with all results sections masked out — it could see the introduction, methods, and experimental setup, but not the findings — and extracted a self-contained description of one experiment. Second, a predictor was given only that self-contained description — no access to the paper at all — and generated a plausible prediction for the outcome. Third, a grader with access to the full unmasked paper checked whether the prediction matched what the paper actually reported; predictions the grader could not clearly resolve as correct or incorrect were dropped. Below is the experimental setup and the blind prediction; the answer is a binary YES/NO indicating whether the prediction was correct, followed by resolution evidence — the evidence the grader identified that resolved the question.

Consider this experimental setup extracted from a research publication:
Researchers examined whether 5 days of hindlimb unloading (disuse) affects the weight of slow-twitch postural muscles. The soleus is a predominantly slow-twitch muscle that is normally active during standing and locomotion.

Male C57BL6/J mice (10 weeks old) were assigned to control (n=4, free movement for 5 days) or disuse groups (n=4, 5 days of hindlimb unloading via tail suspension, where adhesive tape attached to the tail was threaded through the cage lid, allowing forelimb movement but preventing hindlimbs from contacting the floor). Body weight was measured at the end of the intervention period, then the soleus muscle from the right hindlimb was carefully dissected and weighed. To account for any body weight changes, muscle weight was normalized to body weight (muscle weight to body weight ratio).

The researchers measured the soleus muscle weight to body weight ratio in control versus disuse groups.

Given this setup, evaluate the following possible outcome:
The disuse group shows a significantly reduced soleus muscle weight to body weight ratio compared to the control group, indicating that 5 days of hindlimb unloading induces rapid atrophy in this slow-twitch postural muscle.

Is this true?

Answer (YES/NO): NO